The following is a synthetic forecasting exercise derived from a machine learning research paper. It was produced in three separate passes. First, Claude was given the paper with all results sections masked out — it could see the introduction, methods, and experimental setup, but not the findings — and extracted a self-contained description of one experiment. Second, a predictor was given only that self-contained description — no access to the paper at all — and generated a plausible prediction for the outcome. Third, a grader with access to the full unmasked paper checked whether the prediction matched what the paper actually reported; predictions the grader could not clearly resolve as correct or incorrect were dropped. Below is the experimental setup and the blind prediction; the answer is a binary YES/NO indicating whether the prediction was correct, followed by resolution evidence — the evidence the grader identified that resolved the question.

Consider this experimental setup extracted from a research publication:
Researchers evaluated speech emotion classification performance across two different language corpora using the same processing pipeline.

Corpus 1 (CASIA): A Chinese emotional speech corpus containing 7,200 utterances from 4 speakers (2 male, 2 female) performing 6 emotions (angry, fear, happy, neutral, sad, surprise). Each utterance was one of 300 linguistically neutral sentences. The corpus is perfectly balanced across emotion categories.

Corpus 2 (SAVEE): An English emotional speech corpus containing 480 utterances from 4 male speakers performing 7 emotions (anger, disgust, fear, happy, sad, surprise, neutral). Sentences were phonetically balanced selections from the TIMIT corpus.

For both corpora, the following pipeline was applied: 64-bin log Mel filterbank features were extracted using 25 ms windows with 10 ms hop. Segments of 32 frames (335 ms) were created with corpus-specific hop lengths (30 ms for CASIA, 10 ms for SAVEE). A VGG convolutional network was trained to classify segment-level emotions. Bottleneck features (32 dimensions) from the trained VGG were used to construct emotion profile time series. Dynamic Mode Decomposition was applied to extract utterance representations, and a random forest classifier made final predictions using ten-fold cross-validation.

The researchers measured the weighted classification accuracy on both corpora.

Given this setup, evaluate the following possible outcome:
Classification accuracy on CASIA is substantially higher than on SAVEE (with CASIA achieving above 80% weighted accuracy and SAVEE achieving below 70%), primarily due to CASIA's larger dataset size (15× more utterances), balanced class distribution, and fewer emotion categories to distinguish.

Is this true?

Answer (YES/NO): YES